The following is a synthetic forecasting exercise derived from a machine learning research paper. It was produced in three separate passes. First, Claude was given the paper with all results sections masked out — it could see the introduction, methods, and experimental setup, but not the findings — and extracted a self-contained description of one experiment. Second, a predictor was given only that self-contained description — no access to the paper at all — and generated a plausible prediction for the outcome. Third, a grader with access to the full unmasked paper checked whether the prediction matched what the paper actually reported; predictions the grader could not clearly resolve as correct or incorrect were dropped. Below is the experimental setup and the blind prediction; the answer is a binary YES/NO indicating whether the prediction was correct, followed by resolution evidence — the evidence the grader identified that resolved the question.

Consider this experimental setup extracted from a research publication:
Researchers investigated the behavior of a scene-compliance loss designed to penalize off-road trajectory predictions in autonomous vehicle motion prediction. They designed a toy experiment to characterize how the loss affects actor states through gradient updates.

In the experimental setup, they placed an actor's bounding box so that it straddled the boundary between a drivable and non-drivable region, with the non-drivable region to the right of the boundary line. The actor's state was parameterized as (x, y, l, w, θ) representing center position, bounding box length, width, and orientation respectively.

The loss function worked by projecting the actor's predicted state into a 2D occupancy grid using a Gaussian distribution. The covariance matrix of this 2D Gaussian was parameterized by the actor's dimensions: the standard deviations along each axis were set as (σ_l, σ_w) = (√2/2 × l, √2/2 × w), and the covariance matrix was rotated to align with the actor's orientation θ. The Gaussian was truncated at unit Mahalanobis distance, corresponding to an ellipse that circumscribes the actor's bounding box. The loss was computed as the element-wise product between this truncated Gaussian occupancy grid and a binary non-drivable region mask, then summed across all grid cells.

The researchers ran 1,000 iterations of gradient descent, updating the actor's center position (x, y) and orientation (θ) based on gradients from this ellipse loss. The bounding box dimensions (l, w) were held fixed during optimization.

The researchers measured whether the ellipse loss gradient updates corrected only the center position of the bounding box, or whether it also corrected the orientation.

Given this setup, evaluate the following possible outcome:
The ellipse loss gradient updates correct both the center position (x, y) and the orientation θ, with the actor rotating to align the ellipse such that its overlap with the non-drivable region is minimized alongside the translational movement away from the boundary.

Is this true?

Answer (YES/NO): YES